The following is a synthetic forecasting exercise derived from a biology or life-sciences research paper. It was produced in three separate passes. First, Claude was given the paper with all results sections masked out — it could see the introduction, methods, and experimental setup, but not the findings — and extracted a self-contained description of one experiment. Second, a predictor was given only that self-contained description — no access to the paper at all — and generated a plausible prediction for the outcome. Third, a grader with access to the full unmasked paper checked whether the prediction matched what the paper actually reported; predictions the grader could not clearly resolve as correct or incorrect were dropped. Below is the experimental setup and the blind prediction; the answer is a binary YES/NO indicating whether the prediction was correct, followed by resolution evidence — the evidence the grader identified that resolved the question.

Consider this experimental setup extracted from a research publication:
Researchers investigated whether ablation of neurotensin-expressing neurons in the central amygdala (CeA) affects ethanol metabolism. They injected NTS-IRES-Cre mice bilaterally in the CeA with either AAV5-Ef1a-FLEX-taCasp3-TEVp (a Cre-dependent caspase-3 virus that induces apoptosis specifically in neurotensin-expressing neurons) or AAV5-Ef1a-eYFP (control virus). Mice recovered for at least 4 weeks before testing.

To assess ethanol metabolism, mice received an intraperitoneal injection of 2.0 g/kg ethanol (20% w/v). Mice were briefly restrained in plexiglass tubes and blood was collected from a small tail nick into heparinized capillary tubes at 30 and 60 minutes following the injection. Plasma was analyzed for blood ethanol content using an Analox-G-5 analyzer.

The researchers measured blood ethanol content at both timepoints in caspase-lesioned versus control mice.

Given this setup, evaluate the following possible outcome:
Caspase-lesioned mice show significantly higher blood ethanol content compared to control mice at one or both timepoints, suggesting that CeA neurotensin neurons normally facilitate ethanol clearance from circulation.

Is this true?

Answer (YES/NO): NO